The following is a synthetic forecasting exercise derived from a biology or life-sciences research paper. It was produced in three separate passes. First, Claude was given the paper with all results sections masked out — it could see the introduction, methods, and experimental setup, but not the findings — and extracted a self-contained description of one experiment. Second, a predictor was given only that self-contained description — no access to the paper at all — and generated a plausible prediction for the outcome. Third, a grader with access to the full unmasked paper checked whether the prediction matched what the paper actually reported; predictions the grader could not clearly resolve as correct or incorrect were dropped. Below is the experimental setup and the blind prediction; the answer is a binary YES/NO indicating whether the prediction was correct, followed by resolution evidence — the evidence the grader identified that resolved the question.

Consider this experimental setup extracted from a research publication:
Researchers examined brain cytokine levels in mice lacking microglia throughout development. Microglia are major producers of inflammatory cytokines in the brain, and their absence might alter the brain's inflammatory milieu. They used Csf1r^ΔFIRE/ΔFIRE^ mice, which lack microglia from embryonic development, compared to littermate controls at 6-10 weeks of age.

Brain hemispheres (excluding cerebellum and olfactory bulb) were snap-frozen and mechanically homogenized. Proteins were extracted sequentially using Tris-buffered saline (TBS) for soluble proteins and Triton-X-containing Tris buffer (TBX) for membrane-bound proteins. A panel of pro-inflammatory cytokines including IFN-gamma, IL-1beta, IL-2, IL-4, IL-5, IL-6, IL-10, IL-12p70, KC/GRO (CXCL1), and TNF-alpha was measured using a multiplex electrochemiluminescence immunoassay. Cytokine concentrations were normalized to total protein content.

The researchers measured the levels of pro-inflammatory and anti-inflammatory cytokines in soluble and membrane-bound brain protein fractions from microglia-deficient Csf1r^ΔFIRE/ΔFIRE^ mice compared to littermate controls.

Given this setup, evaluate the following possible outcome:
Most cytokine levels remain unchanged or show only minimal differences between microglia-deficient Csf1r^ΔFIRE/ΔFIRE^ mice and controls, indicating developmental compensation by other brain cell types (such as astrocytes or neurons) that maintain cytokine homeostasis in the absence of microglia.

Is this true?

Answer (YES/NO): YES